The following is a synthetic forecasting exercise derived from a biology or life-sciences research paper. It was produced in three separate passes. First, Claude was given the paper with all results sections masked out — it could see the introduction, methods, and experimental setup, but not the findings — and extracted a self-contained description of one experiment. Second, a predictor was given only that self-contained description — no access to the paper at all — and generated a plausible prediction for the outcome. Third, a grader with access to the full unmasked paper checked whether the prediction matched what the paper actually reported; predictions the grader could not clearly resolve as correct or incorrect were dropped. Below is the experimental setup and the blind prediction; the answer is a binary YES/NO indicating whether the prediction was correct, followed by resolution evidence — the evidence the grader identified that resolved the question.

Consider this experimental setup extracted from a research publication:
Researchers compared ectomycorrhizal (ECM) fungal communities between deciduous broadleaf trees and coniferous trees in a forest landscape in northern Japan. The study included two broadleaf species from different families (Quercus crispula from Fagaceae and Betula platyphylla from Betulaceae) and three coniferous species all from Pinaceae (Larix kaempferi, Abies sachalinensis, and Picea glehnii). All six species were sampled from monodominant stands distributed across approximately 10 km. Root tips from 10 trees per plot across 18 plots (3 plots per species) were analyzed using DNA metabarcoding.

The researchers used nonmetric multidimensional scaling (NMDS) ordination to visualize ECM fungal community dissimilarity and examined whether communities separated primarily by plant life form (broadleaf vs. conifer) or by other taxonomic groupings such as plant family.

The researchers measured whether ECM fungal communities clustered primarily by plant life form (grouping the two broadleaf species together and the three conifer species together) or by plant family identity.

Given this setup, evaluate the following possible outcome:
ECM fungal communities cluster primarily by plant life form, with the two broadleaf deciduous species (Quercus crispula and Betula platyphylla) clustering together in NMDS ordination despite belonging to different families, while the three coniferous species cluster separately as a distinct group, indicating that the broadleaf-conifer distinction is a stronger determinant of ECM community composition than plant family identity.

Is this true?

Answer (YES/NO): NO